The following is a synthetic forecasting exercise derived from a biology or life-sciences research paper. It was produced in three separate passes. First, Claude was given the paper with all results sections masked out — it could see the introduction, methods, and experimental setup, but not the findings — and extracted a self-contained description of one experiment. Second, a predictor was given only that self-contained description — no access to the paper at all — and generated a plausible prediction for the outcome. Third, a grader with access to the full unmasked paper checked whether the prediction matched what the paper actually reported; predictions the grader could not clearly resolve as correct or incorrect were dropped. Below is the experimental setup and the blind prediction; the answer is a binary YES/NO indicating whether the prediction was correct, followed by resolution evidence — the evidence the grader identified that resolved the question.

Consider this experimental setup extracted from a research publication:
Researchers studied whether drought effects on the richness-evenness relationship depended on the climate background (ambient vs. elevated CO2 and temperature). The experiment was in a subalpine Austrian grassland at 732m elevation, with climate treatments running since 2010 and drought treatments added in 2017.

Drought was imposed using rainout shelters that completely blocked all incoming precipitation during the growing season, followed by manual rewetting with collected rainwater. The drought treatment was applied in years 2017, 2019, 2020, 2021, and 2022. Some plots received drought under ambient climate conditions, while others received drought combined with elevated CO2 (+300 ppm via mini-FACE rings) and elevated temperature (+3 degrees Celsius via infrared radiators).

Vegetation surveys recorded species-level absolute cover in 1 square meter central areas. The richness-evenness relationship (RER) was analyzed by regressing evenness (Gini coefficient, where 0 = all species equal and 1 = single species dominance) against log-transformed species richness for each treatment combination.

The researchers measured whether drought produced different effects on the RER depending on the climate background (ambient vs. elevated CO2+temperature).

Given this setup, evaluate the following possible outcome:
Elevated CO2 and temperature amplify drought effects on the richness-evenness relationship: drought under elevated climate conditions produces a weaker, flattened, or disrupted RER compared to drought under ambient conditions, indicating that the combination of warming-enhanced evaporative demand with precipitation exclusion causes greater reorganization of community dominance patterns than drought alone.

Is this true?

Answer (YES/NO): NO